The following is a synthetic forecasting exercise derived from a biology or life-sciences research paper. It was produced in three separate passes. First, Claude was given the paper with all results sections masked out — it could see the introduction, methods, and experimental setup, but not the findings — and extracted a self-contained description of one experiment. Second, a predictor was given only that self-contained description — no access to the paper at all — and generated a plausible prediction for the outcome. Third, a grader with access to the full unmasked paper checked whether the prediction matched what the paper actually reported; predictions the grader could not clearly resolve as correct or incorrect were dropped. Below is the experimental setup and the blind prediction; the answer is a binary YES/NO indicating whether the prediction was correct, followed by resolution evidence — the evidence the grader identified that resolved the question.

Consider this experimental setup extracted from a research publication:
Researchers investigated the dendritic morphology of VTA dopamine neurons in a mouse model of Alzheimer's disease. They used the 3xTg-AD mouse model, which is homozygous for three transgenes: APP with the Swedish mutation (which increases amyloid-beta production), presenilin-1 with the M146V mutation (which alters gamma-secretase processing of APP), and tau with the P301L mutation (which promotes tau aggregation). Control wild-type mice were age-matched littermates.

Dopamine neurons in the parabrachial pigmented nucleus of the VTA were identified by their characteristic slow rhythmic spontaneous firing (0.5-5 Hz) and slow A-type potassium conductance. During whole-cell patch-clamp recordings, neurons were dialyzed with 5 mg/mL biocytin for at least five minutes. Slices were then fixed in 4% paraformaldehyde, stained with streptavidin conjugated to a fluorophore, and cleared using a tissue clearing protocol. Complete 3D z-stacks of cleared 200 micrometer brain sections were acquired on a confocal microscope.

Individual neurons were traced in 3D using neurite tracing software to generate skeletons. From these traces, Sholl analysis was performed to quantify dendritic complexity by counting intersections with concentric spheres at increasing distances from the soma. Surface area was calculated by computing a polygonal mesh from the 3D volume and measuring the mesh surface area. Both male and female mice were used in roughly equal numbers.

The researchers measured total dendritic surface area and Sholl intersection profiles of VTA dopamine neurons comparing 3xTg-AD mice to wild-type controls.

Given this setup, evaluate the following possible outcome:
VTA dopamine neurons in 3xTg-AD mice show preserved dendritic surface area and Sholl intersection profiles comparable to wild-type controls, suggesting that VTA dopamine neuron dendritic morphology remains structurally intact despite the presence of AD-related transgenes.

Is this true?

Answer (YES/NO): NO